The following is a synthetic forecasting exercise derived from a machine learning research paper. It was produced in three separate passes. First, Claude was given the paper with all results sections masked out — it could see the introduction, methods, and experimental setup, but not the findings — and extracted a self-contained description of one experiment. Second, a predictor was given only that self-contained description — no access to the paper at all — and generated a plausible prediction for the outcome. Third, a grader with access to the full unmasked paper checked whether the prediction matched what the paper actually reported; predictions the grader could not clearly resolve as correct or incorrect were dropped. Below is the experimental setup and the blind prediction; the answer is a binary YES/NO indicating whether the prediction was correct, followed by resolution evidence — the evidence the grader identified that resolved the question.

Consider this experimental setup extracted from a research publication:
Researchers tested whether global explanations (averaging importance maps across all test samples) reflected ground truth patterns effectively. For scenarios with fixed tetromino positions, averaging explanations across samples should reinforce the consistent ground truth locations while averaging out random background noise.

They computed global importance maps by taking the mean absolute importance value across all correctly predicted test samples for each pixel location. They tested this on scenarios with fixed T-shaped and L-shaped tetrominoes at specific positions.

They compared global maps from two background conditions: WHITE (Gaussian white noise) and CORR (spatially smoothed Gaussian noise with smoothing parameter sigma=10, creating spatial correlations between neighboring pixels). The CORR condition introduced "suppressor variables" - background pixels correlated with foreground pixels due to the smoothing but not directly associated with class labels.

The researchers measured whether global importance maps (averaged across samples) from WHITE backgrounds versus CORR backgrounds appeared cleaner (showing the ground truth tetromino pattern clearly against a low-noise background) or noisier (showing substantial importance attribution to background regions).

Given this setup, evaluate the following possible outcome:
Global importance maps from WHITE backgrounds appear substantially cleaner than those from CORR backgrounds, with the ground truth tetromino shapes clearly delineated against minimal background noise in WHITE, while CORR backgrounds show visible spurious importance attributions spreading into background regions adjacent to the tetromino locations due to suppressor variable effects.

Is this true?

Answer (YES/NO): YES